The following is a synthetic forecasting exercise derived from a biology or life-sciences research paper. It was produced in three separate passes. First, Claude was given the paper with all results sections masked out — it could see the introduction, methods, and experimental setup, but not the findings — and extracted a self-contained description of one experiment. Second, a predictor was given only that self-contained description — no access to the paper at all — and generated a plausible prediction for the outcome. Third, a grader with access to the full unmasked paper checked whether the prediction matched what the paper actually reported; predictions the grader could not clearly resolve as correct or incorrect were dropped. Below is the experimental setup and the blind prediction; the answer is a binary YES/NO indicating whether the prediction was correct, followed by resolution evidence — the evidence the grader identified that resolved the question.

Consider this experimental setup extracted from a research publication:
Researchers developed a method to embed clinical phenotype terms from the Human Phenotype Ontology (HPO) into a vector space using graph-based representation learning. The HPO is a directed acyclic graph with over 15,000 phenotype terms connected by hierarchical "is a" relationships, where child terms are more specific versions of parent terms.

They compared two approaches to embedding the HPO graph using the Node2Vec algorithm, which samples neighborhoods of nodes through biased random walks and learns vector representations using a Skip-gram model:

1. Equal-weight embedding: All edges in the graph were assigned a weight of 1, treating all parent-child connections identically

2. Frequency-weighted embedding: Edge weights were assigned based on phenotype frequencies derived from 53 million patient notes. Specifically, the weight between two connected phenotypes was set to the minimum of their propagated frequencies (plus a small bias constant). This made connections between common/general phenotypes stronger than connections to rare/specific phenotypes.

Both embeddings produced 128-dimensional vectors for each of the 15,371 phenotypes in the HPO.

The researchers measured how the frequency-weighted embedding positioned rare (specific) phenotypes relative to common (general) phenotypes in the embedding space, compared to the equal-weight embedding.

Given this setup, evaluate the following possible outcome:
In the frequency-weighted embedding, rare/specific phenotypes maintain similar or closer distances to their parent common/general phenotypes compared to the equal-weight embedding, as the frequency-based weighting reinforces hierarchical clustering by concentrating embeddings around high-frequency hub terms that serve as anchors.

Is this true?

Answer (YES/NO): NO